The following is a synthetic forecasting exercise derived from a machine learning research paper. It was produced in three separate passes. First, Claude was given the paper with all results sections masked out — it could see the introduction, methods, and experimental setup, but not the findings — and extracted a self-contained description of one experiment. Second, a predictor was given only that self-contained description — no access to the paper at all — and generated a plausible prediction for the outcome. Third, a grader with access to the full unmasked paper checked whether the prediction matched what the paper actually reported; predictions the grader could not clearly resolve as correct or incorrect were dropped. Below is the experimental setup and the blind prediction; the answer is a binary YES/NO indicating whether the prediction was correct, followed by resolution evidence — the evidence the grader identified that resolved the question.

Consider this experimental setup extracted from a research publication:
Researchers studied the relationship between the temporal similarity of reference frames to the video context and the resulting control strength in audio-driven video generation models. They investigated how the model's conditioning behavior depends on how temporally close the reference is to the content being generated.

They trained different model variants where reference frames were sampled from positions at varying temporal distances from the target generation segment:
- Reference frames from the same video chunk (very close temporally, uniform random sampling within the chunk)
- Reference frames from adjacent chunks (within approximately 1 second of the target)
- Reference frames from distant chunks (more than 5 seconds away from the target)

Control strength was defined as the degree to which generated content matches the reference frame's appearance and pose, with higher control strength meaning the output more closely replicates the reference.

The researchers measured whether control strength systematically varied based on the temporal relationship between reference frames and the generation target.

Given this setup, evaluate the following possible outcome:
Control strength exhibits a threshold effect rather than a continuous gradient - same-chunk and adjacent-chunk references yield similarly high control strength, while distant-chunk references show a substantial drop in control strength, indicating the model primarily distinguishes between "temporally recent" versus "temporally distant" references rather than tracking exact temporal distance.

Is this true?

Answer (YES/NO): NO